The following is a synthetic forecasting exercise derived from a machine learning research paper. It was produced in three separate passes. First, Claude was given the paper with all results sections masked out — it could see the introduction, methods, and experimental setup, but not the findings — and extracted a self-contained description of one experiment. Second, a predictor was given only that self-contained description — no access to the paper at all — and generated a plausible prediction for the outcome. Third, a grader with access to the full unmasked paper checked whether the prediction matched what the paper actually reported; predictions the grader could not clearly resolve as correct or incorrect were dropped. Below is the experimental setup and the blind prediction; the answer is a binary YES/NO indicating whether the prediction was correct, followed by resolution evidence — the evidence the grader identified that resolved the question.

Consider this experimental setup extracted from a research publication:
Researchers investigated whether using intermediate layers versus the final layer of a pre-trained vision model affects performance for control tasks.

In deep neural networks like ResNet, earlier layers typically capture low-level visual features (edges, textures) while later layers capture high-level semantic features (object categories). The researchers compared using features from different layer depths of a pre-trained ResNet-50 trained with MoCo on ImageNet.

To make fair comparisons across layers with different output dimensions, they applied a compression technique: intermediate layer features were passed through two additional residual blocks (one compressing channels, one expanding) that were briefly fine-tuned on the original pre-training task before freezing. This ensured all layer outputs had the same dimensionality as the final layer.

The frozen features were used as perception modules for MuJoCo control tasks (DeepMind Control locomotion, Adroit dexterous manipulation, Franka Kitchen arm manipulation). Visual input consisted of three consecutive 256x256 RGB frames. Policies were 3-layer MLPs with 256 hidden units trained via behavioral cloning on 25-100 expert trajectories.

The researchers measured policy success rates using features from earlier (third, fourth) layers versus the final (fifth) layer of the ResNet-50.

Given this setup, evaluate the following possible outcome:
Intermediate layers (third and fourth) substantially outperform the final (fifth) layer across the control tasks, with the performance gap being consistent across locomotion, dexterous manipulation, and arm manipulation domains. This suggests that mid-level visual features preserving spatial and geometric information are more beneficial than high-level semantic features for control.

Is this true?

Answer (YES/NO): YES